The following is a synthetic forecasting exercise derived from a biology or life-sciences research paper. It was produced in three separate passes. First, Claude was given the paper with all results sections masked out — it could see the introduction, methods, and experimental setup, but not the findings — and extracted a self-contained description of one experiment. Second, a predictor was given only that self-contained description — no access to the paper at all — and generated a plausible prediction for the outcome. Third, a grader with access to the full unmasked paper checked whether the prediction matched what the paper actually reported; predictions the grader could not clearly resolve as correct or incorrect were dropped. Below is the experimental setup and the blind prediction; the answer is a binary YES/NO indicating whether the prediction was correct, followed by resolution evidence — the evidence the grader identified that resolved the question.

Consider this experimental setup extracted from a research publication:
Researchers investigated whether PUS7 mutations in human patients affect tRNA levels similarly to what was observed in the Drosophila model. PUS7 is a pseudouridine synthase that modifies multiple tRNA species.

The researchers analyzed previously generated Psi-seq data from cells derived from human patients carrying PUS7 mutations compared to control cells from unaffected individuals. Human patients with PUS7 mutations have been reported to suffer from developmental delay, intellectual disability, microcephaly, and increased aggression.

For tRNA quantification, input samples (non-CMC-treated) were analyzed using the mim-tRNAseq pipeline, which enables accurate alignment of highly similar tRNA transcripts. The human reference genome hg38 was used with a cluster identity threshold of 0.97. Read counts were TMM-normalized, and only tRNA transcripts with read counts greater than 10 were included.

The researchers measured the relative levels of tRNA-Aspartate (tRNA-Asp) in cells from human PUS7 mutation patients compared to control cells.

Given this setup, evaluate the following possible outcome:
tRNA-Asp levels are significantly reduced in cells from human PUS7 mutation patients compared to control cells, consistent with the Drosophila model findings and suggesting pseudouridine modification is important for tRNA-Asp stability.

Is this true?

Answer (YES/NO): YES